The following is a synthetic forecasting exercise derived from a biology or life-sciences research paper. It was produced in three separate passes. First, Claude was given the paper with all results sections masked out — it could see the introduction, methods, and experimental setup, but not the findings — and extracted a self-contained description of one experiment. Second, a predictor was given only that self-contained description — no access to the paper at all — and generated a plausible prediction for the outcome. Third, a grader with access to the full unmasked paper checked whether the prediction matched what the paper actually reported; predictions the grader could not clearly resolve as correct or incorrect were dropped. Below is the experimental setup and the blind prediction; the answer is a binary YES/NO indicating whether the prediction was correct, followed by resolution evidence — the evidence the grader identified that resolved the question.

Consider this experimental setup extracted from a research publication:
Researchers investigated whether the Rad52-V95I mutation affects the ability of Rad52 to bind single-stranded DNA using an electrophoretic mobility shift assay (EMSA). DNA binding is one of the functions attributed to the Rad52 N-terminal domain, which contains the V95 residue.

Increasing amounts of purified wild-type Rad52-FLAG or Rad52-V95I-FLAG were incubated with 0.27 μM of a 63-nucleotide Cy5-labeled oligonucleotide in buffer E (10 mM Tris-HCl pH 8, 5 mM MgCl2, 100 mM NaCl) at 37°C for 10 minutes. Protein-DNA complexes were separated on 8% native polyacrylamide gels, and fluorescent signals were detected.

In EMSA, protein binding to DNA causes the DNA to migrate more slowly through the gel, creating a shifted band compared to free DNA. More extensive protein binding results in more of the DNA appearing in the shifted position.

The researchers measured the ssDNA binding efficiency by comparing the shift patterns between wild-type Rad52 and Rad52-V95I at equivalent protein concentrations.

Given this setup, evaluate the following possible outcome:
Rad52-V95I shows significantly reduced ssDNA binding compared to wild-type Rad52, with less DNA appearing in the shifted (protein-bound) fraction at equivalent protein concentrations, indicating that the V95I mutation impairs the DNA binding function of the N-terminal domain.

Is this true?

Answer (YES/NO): NO